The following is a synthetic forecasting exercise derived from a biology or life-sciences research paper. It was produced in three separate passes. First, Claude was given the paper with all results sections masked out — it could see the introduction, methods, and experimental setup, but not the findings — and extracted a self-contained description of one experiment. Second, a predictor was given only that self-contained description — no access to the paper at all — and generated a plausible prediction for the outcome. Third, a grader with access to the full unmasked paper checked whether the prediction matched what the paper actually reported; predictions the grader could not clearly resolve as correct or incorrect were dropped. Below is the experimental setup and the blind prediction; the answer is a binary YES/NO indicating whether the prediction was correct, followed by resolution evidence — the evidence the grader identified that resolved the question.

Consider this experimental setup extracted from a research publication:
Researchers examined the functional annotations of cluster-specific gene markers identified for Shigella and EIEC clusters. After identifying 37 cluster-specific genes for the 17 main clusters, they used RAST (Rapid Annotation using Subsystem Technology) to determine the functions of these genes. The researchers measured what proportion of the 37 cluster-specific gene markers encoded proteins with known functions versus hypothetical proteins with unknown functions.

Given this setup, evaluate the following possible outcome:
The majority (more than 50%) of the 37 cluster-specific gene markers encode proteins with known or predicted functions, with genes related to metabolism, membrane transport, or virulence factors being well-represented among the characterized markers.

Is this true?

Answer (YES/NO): NO